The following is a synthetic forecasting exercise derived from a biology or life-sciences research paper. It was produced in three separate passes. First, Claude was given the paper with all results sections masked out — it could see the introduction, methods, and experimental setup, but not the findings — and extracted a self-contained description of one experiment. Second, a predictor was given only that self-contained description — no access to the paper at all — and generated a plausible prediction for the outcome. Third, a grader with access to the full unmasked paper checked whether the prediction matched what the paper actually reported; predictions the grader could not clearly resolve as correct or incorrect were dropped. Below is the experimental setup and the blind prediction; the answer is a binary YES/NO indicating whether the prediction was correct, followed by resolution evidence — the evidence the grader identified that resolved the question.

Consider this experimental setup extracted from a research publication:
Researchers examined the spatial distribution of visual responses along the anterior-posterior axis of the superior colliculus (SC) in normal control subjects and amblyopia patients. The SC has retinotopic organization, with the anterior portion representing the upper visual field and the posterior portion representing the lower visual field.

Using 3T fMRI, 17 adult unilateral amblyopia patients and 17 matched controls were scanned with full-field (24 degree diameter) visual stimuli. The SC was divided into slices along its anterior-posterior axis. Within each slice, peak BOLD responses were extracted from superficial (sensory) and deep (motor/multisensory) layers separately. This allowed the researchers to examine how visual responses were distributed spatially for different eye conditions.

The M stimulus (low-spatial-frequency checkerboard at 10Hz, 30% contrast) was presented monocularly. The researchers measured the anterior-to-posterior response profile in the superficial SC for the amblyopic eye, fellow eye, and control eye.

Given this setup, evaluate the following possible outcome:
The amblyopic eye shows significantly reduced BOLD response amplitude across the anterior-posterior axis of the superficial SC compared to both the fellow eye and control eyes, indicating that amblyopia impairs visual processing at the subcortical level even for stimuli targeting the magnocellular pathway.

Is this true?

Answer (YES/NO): NO